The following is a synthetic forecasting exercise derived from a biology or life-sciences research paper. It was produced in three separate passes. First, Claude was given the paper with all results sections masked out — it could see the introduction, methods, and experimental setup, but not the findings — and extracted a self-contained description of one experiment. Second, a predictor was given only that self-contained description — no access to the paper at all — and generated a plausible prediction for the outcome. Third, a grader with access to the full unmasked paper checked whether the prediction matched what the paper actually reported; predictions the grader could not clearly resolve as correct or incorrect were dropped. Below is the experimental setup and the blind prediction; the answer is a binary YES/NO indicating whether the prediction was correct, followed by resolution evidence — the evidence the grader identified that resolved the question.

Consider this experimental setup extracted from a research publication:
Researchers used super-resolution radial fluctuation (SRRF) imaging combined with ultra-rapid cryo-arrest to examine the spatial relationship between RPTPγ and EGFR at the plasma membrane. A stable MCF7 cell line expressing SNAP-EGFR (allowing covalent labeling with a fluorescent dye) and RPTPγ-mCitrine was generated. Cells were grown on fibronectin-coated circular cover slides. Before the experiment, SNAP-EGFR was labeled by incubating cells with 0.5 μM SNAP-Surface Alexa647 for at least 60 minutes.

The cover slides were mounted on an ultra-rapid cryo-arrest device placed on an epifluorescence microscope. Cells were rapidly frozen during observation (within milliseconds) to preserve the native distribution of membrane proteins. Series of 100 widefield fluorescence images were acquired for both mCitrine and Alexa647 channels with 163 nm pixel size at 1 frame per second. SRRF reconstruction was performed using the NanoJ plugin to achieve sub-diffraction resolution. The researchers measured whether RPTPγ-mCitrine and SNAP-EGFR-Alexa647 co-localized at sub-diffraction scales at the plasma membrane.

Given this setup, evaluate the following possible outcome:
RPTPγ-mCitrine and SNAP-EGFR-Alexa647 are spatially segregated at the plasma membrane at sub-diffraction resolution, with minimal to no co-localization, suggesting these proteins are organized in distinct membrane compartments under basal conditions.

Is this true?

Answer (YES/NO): NO